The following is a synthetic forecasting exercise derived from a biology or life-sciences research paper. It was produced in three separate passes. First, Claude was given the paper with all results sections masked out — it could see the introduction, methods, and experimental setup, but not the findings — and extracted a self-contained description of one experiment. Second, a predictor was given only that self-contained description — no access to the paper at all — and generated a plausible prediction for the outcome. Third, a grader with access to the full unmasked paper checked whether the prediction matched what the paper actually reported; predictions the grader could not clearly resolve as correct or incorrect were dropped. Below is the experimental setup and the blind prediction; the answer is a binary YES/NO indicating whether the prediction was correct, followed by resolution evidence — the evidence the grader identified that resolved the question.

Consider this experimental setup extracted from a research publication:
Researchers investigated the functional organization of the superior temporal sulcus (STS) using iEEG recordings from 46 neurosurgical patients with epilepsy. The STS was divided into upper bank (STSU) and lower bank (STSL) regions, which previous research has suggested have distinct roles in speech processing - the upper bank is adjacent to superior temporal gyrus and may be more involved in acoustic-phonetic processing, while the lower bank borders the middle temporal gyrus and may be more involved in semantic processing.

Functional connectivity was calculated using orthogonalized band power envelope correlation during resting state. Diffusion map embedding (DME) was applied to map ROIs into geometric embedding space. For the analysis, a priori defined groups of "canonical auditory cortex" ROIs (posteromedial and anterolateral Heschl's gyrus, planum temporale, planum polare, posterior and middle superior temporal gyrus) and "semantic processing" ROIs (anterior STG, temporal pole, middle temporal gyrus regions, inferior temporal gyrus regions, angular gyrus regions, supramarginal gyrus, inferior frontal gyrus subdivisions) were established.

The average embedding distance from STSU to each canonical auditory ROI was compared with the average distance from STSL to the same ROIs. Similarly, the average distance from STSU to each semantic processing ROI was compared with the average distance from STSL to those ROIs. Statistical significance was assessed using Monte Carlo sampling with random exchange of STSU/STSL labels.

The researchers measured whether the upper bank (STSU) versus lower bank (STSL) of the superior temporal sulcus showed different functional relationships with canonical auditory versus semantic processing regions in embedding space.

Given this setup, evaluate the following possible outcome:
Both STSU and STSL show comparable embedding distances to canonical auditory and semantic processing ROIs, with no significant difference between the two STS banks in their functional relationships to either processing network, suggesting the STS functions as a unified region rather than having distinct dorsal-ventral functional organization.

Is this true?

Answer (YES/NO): NO